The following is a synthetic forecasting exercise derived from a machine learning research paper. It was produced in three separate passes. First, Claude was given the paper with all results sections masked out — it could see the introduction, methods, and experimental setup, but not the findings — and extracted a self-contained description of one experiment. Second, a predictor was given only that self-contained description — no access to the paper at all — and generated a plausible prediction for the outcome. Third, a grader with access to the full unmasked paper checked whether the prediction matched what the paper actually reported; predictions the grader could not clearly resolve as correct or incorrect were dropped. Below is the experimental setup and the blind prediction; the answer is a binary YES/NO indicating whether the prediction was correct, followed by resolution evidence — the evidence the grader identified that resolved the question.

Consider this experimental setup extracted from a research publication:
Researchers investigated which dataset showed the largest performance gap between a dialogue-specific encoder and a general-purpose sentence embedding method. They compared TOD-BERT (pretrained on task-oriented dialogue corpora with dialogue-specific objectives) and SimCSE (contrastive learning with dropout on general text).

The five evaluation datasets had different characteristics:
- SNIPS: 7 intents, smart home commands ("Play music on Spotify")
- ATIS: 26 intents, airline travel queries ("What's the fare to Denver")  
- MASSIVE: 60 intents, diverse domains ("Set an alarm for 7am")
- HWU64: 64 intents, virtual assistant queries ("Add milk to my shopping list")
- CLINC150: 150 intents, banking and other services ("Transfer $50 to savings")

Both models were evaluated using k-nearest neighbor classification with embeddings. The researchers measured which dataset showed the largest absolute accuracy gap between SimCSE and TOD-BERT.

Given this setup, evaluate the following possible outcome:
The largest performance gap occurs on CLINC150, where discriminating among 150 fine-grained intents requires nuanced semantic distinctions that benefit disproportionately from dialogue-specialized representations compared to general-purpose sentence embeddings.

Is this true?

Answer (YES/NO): NO